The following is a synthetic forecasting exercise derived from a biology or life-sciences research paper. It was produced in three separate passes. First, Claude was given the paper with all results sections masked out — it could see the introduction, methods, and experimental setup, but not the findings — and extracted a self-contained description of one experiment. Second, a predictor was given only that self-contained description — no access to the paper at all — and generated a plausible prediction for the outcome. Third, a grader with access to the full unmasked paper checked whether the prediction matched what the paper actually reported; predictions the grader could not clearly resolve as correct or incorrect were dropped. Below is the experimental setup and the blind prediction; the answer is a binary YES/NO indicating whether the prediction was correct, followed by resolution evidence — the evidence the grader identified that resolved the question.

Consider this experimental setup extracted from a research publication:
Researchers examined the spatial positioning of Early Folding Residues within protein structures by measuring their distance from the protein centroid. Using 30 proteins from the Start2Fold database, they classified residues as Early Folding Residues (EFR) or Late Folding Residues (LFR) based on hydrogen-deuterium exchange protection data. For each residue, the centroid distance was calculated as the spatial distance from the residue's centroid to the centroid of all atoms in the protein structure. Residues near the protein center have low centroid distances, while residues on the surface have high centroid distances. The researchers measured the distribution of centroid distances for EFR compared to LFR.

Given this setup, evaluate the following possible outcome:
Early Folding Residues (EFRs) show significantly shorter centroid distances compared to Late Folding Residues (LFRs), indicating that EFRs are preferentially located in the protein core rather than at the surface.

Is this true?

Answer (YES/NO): YES